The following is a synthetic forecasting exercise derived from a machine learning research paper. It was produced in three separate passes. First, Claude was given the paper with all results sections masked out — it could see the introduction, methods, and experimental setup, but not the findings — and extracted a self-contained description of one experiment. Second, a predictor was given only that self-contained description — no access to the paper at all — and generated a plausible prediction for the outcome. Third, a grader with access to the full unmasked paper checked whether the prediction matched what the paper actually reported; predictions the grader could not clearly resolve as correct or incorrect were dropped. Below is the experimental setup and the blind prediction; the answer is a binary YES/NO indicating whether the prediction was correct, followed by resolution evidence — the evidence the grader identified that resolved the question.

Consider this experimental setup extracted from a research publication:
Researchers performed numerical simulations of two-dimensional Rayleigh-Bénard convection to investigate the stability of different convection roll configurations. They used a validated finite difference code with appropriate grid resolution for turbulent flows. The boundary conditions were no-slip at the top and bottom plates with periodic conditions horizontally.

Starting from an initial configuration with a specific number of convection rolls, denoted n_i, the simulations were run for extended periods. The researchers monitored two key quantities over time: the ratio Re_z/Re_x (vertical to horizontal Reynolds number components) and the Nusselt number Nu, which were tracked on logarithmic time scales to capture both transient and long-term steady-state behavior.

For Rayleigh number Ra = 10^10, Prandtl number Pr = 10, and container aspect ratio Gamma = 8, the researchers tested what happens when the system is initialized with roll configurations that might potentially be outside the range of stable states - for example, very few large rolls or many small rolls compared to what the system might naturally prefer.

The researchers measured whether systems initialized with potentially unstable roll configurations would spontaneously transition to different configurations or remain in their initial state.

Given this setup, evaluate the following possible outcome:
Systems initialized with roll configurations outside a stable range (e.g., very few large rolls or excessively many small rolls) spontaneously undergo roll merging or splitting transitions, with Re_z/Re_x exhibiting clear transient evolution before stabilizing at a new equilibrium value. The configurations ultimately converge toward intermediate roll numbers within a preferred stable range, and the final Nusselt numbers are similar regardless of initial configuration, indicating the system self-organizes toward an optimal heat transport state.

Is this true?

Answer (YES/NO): NO